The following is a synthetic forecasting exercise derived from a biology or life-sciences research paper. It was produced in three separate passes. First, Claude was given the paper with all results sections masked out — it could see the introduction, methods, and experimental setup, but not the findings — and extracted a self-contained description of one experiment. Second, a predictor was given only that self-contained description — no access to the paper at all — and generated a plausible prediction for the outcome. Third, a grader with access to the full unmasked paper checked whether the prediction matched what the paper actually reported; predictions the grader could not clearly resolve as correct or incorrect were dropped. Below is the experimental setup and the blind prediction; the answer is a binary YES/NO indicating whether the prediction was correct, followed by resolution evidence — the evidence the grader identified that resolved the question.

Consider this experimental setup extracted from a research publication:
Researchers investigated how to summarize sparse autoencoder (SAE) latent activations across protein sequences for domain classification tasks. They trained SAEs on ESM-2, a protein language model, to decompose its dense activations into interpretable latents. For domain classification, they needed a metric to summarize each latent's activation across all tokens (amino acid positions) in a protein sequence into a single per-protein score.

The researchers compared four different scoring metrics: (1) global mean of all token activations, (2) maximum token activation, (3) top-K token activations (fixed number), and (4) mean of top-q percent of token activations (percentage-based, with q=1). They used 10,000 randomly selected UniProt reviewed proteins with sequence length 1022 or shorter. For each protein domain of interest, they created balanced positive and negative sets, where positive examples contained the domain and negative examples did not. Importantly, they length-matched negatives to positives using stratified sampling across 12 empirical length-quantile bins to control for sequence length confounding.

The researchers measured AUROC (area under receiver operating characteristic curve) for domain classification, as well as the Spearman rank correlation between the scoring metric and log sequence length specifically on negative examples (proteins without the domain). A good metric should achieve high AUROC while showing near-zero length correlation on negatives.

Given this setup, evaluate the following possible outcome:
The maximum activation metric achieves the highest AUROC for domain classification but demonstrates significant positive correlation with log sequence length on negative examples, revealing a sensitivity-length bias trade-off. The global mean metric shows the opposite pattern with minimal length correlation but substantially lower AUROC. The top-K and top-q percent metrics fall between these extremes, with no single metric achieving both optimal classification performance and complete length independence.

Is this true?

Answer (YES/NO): NO